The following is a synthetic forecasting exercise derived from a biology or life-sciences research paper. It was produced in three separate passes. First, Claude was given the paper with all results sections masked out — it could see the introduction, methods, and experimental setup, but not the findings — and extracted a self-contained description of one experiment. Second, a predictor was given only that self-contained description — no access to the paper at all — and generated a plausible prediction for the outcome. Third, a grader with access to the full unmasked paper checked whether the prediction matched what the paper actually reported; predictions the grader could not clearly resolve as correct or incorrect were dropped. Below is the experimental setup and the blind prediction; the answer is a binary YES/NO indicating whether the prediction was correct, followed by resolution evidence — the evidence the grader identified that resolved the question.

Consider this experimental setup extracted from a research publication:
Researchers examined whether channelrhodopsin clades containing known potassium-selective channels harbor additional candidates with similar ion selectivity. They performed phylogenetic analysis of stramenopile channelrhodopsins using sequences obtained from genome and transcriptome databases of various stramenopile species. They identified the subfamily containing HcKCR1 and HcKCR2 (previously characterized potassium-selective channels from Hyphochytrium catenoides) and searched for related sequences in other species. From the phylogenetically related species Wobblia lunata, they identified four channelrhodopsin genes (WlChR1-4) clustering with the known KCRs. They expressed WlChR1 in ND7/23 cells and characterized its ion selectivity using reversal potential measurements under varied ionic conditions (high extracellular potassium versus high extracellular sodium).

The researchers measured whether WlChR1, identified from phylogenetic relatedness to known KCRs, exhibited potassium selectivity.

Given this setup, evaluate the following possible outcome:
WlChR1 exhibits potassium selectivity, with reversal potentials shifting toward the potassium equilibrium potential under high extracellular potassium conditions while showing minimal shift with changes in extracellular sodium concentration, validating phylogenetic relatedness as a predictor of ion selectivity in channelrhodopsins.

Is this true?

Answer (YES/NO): YES